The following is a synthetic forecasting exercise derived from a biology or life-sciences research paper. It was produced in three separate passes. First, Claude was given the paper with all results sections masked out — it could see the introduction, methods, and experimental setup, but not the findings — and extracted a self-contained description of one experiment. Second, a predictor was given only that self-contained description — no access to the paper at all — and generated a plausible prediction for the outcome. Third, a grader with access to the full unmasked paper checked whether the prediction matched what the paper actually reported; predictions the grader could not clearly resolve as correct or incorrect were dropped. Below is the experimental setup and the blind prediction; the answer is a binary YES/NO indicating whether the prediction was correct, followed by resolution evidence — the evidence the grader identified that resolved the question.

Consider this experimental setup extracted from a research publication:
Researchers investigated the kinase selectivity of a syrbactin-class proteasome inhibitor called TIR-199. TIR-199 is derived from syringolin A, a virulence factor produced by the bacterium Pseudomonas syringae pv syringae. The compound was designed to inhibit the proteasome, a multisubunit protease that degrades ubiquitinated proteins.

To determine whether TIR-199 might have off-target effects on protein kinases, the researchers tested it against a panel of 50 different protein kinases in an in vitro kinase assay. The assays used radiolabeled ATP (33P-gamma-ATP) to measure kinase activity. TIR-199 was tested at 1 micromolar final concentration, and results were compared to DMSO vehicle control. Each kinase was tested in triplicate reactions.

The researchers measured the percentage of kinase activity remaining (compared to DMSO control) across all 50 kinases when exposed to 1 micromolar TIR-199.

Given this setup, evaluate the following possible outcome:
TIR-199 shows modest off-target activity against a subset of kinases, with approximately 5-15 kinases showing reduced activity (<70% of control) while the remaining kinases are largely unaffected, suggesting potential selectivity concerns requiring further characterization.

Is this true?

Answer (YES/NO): NO